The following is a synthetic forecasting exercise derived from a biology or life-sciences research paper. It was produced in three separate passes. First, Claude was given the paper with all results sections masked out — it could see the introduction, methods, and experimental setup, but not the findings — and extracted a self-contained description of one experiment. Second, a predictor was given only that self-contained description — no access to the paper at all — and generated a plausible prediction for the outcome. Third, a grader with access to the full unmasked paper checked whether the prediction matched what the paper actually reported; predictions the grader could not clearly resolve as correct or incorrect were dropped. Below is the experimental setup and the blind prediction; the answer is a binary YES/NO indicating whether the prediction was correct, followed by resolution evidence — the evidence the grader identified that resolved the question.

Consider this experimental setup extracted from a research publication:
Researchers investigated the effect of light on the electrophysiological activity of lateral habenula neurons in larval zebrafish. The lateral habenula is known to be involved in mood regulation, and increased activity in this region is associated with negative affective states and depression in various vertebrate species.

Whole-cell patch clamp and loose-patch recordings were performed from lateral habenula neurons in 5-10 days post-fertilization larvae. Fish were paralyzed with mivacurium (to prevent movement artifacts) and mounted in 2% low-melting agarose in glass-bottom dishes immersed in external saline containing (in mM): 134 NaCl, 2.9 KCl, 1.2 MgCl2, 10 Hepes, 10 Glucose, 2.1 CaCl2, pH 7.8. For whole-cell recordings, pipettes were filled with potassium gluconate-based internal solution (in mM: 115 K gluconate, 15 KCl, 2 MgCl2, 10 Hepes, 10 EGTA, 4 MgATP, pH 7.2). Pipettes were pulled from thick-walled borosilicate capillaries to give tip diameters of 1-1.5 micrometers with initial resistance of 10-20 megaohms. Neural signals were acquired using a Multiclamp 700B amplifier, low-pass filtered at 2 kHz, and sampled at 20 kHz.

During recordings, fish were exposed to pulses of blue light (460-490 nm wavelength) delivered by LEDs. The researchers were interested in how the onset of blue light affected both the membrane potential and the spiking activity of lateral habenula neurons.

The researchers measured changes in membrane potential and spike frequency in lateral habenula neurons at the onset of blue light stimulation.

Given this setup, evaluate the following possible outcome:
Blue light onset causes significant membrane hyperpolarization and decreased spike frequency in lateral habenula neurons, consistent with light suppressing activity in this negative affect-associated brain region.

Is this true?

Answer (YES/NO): NO